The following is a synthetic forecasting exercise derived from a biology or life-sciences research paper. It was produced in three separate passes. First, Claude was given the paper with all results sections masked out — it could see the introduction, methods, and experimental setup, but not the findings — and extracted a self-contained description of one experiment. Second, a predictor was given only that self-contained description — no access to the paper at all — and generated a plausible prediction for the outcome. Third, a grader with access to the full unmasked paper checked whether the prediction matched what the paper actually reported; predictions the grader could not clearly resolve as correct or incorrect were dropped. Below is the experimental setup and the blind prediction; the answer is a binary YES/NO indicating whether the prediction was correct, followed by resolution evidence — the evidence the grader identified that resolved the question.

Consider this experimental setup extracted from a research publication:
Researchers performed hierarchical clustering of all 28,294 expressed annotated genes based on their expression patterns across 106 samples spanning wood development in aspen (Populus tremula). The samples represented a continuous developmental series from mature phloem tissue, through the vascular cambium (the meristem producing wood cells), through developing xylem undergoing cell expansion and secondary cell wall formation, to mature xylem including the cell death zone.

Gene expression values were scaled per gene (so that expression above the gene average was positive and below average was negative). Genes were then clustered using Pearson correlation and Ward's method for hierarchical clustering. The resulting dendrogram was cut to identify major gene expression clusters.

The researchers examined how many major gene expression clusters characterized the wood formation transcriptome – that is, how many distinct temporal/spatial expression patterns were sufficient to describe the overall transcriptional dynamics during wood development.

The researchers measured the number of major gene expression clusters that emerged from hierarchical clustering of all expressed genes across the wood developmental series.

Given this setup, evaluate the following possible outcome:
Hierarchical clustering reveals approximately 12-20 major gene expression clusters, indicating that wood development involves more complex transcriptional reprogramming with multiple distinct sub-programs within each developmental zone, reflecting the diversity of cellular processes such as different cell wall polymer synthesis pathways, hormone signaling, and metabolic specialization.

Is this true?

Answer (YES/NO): NO